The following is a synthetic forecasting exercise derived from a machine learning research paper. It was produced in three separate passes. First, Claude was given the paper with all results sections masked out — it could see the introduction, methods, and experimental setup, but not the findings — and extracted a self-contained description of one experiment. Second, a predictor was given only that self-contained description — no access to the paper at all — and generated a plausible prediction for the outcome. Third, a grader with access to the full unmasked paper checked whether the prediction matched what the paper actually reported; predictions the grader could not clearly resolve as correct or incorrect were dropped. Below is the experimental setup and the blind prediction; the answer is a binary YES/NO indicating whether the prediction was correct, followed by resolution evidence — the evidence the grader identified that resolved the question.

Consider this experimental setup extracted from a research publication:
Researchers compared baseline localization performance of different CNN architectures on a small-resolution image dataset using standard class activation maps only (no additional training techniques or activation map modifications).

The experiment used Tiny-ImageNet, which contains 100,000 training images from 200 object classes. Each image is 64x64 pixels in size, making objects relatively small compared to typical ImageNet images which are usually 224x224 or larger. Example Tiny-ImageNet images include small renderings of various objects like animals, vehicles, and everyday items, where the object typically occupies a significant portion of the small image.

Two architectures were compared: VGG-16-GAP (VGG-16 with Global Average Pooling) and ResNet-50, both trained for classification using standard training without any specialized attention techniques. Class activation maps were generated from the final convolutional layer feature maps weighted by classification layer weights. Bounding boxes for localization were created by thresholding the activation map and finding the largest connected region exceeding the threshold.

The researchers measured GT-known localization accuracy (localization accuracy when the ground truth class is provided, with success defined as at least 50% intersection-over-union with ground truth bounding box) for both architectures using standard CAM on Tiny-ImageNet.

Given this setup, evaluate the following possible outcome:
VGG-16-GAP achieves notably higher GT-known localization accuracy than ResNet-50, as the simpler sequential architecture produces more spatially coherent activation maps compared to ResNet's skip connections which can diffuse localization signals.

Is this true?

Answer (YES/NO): NO